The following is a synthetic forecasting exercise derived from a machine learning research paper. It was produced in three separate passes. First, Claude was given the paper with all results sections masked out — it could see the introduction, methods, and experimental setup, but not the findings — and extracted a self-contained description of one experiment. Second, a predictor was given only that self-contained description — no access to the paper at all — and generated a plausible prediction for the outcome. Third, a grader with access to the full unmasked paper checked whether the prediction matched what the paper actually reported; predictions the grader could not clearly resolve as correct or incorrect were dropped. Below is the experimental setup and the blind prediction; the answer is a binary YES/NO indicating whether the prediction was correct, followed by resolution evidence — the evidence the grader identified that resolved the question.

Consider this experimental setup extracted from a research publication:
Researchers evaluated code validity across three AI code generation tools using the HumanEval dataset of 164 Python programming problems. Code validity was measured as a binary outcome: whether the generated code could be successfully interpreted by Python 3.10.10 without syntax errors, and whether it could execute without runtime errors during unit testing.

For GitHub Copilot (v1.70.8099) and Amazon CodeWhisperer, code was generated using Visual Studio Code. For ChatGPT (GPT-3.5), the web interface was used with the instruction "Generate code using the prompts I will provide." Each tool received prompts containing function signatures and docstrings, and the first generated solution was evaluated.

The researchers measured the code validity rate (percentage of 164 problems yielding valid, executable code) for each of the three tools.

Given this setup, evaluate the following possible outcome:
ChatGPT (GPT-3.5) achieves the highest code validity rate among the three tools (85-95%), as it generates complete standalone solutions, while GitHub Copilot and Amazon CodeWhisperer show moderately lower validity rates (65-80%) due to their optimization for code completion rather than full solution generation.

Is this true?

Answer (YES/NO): NO